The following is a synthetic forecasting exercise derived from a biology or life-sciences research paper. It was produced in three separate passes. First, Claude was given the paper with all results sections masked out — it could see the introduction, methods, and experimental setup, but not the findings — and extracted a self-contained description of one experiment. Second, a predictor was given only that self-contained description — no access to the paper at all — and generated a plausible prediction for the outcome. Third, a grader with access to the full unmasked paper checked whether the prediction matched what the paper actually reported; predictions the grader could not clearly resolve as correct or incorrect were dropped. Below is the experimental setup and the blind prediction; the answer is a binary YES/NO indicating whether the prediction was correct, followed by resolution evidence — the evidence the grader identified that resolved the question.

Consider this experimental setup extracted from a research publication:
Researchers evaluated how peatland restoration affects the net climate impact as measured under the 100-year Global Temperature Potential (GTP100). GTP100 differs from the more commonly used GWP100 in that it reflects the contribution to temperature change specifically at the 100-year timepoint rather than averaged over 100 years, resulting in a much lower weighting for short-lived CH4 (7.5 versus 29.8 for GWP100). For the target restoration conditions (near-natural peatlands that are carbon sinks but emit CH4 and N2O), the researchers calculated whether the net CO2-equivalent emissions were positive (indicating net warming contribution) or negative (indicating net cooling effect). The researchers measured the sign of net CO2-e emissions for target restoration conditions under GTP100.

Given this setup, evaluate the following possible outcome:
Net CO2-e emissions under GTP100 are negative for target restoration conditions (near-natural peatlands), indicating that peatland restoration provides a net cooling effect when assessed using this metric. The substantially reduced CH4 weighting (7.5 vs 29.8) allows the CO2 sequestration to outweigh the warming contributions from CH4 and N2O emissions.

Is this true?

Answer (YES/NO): YES